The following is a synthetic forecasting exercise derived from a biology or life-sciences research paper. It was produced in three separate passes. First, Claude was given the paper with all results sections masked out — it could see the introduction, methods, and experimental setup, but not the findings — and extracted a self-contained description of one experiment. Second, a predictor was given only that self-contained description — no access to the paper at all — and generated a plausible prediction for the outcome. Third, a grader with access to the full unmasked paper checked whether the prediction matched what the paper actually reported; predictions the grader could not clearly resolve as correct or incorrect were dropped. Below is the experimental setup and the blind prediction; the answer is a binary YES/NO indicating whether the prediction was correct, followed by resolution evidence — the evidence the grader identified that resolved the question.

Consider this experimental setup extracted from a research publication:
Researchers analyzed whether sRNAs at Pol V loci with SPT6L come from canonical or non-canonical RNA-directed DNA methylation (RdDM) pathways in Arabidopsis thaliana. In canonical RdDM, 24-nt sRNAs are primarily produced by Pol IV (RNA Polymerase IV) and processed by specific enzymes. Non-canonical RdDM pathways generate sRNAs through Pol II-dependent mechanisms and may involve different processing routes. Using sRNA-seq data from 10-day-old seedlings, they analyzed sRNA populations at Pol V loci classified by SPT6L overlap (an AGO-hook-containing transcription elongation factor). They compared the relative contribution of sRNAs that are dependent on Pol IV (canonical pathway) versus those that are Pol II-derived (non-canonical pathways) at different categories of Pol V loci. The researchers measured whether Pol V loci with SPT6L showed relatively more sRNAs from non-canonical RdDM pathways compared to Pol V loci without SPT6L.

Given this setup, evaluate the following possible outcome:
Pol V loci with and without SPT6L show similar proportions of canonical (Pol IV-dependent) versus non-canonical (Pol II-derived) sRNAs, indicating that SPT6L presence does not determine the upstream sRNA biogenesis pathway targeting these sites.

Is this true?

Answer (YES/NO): NO